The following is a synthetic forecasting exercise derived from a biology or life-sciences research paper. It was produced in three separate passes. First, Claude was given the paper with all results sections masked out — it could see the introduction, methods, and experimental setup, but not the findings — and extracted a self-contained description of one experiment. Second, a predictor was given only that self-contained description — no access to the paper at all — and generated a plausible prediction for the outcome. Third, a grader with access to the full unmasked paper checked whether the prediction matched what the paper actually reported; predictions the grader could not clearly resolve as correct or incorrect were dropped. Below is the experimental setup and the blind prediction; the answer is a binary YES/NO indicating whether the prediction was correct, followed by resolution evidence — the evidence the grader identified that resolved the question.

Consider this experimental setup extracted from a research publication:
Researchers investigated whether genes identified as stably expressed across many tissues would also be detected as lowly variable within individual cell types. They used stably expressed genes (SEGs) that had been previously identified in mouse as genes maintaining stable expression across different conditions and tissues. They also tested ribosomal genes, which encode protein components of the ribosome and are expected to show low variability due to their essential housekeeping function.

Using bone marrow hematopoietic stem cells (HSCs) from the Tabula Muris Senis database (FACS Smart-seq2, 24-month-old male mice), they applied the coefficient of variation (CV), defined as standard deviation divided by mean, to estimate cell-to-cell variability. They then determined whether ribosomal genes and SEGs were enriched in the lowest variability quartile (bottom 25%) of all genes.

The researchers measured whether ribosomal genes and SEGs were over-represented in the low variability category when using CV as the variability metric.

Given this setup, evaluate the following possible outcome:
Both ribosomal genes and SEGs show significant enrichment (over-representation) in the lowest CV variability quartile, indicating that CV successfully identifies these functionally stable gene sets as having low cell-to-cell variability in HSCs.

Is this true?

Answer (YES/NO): YES